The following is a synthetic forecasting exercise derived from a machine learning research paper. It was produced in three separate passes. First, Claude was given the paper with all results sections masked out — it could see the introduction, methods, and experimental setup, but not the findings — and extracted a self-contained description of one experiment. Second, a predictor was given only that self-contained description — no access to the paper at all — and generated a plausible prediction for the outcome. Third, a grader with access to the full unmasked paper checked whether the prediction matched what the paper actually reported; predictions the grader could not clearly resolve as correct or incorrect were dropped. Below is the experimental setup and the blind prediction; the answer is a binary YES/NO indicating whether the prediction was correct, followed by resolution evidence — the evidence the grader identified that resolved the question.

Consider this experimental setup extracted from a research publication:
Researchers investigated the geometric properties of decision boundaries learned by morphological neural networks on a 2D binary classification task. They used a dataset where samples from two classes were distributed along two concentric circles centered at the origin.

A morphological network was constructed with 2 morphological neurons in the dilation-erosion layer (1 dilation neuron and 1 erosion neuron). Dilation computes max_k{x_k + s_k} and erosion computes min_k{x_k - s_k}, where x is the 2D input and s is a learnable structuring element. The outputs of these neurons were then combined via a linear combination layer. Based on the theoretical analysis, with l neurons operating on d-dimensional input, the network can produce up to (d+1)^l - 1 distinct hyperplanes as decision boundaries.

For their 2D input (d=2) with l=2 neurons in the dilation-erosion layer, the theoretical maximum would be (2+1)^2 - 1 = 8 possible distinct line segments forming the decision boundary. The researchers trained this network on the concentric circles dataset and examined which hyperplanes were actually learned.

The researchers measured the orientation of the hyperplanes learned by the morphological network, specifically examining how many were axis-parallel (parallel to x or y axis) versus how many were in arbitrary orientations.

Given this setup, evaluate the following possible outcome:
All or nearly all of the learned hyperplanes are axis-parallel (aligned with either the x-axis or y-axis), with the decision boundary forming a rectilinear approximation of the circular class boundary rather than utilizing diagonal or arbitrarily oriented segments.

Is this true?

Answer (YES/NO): NO